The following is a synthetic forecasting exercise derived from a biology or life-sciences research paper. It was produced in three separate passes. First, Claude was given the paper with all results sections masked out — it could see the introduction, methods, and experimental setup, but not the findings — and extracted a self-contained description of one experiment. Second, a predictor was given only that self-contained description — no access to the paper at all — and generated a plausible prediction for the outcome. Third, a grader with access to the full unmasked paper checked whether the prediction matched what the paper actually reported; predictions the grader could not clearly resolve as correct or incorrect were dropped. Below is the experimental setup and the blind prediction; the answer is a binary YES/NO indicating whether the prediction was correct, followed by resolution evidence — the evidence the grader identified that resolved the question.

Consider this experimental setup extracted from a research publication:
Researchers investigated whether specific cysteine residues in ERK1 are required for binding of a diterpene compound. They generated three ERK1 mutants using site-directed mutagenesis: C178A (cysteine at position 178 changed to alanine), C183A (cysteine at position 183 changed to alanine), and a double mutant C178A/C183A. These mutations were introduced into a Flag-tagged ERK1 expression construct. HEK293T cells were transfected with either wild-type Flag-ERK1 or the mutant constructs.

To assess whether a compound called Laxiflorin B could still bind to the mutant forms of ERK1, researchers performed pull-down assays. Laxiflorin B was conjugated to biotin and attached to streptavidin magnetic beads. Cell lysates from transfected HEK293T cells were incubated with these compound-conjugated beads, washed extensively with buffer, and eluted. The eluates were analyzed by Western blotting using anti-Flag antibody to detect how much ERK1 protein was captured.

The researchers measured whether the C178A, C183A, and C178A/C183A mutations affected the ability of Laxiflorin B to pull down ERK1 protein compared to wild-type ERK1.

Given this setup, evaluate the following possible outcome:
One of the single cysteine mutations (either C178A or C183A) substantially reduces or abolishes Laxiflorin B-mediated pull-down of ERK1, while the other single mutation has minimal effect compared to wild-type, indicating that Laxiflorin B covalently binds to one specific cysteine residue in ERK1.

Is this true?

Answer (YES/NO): NO